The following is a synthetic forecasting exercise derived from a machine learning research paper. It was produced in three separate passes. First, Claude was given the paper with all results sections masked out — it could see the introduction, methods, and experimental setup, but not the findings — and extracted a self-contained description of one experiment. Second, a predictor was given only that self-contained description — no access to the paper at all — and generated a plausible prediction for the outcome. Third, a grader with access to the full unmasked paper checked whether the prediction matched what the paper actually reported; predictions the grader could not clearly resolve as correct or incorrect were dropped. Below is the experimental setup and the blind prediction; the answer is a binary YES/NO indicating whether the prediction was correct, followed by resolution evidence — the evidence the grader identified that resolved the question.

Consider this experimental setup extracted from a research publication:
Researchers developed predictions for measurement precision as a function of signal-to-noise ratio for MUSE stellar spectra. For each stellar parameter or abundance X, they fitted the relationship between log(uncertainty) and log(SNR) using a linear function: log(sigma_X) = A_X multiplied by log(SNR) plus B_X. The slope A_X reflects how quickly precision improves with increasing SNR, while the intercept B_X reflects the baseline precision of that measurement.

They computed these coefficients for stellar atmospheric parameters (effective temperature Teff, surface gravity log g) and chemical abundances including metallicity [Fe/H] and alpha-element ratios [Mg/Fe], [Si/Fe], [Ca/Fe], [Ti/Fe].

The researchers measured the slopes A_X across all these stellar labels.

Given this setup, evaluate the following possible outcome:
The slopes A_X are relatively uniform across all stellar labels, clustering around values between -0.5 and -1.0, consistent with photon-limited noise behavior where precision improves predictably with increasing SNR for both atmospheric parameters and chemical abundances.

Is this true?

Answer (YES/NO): YES